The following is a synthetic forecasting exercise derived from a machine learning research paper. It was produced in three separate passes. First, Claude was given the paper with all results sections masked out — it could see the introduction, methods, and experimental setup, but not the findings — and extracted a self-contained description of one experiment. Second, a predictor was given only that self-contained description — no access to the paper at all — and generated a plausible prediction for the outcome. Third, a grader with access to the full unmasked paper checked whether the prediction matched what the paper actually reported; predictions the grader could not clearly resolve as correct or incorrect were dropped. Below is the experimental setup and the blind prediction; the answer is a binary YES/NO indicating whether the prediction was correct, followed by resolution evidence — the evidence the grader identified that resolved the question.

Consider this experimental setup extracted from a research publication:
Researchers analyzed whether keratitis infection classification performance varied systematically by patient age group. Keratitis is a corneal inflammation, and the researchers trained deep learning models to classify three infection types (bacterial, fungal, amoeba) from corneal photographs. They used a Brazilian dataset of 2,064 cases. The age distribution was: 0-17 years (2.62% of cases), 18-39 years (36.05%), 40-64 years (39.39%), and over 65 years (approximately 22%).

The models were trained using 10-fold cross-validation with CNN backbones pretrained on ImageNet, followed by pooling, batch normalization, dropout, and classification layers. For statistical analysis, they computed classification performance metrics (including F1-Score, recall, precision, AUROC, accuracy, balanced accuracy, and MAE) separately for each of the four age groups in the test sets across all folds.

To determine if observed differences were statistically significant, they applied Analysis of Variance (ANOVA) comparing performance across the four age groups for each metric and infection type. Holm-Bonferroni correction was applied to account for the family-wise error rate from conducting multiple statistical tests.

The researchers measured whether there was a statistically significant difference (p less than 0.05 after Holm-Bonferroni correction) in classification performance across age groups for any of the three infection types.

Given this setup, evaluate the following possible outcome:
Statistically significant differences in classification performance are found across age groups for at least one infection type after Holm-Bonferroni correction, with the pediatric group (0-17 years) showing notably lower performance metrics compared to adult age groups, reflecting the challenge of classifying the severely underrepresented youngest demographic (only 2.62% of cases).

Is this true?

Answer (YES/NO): NO